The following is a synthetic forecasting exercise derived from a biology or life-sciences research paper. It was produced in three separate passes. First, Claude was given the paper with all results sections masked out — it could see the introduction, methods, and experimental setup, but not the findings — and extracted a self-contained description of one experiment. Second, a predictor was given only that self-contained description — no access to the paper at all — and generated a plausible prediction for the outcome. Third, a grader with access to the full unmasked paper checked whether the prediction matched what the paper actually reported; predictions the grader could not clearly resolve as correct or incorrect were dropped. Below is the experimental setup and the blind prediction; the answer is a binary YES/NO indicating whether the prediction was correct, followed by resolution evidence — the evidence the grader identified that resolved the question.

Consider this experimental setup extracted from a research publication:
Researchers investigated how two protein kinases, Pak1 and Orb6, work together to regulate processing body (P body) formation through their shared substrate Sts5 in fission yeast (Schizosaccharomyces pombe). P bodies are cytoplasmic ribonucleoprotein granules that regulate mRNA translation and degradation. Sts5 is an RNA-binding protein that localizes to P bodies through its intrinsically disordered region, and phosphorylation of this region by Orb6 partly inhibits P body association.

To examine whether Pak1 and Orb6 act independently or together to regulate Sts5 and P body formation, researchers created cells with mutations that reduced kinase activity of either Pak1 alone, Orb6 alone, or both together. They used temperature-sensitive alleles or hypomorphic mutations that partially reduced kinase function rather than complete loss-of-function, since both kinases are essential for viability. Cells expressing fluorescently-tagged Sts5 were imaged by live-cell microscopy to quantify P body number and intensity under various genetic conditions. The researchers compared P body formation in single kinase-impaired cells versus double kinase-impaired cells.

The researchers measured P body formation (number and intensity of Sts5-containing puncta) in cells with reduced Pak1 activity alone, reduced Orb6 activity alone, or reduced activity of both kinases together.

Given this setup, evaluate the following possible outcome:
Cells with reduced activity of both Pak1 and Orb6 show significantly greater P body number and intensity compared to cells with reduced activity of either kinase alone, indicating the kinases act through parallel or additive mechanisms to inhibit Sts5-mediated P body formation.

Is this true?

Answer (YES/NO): YES